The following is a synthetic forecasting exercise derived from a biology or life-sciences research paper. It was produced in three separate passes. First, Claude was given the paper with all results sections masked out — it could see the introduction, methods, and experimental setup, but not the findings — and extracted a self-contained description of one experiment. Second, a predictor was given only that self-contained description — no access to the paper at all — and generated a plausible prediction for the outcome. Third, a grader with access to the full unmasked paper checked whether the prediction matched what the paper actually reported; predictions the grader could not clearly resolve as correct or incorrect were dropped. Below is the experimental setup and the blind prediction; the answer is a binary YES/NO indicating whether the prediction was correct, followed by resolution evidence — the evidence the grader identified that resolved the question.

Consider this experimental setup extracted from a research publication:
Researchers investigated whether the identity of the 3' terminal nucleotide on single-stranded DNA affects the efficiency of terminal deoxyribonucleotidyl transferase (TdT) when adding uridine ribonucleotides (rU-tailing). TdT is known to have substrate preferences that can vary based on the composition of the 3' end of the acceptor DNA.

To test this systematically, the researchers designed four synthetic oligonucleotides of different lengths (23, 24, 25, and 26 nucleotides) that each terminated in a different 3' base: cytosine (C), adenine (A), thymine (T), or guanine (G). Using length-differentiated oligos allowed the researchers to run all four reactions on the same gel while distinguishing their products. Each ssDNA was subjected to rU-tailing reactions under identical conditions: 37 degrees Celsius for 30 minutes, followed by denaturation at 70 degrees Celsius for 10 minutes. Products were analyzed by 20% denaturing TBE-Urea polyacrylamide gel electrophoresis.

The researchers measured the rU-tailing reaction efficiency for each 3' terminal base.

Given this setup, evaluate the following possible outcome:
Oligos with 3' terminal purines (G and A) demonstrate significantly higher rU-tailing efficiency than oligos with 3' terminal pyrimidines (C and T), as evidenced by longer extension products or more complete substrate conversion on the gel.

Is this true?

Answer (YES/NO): NO